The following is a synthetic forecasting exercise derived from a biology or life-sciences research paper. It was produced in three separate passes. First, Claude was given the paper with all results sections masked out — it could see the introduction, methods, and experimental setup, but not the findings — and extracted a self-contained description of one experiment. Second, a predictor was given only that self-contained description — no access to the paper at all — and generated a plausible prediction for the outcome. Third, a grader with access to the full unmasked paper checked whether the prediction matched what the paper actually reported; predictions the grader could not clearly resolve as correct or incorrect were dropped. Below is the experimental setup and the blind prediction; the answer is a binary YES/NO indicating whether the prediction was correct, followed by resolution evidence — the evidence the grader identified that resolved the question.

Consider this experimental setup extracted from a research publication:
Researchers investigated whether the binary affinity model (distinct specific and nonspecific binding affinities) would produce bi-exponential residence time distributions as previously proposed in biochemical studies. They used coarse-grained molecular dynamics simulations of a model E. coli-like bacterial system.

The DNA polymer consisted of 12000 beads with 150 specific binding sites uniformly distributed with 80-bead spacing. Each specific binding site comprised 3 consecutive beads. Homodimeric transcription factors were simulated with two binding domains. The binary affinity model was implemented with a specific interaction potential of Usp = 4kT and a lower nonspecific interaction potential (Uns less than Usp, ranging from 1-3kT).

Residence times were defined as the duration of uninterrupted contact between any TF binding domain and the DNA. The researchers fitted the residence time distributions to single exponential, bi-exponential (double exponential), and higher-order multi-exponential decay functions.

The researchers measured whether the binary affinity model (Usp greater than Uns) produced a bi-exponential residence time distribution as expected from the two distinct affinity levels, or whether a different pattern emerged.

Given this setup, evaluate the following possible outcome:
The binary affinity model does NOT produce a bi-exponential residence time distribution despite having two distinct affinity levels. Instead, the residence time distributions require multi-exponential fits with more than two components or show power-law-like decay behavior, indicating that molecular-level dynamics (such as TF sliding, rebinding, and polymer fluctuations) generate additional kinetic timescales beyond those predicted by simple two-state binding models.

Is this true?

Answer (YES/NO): YES